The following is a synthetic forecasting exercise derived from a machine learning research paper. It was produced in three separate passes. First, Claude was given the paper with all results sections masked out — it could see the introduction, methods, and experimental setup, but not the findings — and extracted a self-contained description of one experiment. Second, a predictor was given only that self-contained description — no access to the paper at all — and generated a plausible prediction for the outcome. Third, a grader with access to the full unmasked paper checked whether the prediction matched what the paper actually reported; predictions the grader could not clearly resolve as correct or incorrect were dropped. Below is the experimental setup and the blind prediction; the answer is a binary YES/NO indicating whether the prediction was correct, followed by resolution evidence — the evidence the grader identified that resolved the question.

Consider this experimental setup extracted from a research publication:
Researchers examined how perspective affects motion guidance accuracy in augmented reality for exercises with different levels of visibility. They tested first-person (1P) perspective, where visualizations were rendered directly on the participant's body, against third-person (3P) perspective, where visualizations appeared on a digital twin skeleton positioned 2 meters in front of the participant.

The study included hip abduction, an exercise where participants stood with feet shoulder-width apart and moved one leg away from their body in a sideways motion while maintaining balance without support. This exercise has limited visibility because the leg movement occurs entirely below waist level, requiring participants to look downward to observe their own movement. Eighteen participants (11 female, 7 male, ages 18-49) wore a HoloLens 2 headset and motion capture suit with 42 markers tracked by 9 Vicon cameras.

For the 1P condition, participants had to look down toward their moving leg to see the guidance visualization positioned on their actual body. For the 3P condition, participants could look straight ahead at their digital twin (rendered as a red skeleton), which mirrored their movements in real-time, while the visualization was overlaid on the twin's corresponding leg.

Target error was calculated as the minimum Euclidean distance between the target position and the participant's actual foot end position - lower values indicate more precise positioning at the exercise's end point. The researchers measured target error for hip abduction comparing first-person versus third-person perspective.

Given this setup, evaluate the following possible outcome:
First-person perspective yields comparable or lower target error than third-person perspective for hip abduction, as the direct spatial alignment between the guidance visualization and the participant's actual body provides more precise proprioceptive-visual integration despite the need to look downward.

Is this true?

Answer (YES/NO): YES